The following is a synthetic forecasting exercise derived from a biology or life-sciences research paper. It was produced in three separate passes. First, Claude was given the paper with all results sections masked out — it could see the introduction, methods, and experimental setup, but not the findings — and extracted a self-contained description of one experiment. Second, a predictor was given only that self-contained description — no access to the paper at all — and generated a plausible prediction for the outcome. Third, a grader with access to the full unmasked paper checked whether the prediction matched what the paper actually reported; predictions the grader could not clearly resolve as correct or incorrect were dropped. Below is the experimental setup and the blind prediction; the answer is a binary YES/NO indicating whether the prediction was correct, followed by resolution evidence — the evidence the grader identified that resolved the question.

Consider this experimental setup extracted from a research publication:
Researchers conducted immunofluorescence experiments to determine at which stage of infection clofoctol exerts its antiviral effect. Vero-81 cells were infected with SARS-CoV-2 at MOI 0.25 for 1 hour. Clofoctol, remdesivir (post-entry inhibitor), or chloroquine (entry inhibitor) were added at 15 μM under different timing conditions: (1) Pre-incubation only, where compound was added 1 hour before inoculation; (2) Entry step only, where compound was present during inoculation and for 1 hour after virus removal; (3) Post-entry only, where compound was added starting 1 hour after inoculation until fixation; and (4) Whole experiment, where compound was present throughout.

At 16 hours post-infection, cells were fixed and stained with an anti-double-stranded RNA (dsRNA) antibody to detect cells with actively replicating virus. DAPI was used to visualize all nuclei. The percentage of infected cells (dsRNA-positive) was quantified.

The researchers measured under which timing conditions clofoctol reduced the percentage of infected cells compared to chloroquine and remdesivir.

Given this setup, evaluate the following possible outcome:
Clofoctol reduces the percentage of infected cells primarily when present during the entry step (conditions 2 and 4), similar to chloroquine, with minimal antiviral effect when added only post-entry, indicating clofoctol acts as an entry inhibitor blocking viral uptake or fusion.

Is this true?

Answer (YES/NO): NO